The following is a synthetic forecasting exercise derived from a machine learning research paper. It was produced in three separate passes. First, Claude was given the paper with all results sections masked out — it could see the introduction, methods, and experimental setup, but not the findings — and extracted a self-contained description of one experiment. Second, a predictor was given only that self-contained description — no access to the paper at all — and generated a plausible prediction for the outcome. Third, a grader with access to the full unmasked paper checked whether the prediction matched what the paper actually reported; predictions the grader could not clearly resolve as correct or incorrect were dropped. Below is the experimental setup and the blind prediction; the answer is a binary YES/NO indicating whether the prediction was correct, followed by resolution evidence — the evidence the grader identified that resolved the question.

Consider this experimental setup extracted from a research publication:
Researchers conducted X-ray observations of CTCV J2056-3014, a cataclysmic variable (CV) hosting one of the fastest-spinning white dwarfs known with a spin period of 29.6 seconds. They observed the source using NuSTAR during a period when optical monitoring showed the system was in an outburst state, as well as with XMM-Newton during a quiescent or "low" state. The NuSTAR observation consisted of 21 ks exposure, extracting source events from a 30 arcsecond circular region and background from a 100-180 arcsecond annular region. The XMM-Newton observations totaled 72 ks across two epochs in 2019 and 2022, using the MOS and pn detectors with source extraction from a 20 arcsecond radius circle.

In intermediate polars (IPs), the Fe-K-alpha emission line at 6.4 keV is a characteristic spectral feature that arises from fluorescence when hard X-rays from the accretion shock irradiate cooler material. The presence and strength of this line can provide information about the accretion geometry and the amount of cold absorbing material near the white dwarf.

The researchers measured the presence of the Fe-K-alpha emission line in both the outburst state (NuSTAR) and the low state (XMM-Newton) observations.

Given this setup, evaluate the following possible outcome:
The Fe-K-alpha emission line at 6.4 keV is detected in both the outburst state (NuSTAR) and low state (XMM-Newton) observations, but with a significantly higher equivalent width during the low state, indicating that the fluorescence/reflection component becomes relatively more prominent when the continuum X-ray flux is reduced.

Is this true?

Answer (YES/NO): NO